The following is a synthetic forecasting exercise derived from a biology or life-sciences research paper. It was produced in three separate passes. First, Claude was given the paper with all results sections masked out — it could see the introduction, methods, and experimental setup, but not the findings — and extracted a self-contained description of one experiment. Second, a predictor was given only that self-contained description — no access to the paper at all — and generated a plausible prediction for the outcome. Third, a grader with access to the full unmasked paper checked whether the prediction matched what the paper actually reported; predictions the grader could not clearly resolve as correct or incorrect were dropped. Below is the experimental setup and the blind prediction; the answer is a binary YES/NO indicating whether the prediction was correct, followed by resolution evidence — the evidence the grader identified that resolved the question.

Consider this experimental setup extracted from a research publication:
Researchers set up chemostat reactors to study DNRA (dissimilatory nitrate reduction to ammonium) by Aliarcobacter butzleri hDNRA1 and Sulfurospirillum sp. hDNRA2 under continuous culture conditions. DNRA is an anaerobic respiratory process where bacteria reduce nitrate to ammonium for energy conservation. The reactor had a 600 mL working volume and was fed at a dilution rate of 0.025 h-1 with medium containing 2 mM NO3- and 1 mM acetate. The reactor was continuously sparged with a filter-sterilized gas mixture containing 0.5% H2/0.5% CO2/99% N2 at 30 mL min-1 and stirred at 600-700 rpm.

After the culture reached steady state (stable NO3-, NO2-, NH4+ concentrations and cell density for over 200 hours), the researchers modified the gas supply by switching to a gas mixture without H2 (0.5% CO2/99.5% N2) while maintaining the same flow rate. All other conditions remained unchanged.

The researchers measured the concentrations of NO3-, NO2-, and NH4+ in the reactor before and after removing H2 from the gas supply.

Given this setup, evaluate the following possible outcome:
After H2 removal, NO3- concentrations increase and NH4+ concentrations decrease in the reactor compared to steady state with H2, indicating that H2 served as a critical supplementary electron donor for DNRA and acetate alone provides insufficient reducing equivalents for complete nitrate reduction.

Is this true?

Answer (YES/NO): NO